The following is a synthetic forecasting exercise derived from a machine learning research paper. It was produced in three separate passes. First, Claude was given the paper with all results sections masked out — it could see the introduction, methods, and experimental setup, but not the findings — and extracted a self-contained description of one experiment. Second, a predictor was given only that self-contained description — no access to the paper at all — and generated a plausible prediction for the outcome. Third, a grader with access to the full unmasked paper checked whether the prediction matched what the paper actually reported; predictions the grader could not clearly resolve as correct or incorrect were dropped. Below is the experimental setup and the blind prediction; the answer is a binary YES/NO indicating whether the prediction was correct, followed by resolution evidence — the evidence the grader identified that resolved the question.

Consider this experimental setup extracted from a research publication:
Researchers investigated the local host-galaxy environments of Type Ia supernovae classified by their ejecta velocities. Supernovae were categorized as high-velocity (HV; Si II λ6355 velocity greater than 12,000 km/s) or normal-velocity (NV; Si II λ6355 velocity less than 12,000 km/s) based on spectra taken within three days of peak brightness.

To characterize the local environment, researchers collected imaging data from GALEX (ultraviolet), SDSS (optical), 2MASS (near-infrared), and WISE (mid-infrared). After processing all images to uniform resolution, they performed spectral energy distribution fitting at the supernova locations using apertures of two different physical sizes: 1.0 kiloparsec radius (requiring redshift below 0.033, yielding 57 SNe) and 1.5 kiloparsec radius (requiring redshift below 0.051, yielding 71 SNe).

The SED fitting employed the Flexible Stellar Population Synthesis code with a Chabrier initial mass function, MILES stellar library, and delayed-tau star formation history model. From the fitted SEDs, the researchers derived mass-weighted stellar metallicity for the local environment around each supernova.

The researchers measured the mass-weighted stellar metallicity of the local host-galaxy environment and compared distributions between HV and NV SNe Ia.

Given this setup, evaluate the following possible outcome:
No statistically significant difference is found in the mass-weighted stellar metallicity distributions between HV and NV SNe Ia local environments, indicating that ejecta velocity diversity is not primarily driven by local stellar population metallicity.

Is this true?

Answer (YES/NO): NO